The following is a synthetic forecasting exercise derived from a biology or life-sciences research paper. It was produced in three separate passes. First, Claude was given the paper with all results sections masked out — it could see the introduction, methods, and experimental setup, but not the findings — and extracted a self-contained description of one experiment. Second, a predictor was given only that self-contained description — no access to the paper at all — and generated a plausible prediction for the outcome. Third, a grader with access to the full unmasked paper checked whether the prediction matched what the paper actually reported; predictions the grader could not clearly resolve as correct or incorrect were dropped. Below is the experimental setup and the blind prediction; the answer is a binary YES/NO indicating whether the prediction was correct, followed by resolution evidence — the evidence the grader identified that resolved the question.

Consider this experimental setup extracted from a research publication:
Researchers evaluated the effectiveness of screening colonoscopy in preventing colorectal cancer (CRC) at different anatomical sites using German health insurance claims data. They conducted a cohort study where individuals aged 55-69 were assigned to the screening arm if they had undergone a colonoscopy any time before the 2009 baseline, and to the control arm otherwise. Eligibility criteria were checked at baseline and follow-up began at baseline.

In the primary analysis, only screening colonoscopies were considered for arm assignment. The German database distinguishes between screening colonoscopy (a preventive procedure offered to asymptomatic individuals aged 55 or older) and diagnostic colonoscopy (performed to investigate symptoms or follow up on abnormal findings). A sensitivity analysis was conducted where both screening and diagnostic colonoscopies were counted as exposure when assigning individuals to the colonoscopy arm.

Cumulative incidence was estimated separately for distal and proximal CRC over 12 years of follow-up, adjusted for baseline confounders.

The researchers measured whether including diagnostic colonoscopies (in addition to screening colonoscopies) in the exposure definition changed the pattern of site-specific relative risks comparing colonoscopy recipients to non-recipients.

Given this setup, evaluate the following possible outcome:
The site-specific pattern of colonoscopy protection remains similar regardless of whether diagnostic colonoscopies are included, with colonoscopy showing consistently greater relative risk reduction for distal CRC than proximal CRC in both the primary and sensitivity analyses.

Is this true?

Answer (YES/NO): YES